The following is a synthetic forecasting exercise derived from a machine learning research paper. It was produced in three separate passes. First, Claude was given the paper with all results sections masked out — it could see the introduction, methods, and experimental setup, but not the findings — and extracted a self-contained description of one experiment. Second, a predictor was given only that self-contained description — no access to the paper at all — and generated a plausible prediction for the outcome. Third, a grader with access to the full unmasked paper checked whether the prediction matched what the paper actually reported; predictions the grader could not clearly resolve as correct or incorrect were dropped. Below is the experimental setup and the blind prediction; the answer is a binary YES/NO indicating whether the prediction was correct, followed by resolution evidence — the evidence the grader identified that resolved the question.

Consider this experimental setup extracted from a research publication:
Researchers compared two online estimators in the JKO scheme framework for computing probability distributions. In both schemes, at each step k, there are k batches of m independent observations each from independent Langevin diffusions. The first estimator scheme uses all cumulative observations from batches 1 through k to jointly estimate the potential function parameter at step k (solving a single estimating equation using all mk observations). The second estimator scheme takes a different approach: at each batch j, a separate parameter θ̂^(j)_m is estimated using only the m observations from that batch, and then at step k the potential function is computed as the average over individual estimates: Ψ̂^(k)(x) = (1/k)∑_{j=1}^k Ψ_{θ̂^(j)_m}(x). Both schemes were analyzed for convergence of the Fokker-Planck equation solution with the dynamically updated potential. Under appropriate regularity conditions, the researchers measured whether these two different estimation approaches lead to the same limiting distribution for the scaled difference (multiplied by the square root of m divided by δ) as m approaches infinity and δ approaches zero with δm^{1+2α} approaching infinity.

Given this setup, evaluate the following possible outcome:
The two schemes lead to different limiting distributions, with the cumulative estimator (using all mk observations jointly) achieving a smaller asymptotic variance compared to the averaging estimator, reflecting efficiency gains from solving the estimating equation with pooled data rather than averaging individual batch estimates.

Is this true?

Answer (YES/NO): NO